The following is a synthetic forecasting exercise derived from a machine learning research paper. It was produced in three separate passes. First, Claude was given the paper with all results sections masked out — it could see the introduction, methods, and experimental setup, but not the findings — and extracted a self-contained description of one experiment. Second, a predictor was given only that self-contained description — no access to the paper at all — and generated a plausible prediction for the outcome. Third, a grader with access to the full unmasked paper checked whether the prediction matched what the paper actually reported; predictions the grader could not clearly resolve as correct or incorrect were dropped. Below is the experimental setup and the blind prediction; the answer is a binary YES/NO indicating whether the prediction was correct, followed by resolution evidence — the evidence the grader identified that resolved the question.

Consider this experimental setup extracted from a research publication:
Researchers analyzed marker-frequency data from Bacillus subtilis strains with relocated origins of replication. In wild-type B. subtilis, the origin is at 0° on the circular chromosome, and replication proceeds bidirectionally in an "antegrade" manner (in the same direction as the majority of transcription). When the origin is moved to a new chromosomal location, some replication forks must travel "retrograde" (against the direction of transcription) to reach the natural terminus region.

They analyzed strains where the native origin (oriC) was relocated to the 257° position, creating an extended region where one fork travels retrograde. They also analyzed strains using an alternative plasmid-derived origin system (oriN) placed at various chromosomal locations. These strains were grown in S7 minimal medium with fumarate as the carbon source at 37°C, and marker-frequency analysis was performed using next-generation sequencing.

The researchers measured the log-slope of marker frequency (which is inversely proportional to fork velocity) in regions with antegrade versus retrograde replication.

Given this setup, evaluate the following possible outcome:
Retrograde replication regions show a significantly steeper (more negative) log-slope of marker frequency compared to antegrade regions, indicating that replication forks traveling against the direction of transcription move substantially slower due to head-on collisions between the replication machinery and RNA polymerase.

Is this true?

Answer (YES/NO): YES